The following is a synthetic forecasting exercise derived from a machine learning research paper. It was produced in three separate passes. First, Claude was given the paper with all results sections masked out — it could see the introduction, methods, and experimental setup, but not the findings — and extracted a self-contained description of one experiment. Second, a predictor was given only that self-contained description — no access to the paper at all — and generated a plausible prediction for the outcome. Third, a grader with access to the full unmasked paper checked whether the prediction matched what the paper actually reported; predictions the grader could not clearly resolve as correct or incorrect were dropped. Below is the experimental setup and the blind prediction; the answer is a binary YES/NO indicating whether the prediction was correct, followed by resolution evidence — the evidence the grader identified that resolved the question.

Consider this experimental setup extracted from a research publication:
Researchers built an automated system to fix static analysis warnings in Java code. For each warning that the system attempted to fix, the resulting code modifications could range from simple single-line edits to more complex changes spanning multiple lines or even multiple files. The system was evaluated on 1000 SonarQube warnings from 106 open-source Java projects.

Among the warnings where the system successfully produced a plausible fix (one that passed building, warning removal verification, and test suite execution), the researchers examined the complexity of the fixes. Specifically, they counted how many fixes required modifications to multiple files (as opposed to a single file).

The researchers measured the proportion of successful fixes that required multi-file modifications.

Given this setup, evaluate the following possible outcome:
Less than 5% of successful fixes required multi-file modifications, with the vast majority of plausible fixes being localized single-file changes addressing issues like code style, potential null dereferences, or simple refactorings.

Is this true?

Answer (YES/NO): YES